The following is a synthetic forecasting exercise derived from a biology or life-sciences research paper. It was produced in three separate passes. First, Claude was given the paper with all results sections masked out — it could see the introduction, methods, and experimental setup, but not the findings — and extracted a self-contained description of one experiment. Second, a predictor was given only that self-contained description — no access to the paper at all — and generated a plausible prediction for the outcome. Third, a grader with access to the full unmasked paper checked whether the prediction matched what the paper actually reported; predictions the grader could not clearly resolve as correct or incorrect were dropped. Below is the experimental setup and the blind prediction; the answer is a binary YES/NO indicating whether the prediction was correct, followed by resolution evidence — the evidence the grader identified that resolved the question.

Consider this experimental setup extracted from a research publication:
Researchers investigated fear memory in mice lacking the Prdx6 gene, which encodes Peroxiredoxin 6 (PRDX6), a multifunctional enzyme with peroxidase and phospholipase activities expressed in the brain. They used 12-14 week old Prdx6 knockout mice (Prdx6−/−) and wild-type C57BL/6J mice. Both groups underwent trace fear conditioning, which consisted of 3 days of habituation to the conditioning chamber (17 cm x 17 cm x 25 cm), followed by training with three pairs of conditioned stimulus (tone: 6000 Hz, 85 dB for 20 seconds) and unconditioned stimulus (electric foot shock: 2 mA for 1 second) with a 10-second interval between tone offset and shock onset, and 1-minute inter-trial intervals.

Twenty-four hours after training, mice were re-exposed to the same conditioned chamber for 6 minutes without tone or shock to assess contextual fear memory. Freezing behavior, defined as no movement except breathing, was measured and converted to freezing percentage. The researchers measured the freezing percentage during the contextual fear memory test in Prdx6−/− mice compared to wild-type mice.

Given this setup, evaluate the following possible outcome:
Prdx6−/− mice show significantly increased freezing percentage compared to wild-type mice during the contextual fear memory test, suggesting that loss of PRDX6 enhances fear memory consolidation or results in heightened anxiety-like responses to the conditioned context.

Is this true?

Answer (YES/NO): YES